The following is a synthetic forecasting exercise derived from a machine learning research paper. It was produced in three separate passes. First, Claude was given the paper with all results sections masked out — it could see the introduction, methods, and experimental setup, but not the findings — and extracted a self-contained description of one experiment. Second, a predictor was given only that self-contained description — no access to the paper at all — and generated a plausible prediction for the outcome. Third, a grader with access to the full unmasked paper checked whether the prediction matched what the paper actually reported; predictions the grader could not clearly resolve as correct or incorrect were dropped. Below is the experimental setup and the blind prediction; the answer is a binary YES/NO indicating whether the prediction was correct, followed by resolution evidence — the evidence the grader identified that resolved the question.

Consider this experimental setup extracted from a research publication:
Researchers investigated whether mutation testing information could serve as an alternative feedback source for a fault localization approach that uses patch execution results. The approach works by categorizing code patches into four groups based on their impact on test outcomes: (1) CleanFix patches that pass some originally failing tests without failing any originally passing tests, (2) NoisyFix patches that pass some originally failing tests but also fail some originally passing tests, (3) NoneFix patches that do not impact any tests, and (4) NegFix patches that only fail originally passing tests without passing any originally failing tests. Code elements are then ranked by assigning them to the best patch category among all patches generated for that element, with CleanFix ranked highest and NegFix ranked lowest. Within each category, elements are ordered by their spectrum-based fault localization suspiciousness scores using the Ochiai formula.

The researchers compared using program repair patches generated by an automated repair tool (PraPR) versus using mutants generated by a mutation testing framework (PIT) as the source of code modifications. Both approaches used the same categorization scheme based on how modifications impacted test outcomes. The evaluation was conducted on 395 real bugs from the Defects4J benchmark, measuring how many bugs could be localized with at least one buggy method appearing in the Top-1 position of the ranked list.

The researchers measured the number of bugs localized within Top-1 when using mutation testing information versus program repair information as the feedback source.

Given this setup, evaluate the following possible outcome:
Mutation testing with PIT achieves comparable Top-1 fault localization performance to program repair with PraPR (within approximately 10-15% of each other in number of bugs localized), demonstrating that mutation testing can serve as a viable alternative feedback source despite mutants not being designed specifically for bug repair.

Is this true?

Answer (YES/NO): YES